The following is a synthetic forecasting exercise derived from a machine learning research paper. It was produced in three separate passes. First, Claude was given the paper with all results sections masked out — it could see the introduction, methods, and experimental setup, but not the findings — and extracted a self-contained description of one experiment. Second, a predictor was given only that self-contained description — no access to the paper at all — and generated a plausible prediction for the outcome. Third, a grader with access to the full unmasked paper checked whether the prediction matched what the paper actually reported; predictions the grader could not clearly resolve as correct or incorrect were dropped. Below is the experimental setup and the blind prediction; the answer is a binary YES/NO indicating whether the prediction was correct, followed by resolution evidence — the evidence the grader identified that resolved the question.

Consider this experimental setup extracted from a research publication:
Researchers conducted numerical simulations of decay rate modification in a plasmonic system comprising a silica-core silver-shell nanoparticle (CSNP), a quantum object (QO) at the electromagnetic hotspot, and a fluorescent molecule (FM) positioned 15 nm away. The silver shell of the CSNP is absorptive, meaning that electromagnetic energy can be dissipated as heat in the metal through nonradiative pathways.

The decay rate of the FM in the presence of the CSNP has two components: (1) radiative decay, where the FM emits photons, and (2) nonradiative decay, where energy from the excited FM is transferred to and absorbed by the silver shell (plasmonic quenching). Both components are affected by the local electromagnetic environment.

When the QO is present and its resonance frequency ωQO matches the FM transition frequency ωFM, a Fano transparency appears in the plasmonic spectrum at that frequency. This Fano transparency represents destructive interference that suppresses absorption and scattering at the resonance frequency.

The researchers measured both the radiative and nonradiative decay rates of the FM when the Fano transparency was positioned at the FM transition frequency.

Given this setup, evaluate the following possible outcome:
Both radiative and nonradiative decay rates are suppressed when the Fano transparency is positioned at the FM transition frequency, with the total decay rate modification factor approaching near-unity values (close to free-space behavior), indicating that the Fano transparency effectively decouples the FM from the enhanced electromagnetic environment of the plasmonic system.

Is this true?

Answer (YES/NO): NO